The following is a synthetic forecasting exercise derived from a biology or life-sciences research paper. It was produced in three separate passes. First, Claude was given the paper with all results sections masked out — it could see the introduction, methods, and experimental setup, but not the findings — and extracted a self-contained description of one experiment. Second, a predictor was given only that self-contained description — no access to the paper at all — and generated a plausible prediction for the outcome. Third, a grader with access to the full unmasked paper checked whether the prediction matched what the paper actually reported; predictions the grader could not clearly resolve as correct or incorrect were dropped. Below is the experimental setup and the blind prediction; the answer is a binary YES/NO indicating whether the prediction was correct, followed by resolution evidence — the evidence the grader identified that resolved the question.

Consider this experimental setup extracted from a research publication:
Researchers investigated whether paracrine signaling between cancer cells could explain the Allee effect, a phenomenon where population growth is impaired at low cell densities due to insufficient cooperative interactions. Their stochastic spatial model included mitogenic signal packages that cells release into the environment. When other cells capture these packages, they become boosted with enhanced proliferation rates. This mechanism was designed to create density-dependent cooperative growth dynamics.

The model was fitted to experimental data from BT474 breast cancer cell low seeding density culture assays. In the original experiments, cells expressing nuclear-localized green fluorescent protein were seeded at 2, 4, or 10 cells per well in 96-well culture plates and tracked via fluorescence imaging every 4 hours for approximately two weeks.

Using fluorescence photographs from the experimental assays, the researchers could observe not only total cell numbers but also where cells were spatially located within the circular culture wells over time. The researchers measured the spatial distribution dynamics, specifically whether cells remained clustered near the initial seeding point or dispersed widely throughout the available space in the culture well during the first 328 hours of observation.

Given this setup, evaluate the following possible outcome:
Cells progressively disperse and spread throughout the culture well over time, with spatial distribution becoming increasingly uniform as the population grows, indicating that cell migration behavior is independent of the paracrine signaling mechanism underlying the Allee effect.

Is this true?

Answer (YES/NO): NO